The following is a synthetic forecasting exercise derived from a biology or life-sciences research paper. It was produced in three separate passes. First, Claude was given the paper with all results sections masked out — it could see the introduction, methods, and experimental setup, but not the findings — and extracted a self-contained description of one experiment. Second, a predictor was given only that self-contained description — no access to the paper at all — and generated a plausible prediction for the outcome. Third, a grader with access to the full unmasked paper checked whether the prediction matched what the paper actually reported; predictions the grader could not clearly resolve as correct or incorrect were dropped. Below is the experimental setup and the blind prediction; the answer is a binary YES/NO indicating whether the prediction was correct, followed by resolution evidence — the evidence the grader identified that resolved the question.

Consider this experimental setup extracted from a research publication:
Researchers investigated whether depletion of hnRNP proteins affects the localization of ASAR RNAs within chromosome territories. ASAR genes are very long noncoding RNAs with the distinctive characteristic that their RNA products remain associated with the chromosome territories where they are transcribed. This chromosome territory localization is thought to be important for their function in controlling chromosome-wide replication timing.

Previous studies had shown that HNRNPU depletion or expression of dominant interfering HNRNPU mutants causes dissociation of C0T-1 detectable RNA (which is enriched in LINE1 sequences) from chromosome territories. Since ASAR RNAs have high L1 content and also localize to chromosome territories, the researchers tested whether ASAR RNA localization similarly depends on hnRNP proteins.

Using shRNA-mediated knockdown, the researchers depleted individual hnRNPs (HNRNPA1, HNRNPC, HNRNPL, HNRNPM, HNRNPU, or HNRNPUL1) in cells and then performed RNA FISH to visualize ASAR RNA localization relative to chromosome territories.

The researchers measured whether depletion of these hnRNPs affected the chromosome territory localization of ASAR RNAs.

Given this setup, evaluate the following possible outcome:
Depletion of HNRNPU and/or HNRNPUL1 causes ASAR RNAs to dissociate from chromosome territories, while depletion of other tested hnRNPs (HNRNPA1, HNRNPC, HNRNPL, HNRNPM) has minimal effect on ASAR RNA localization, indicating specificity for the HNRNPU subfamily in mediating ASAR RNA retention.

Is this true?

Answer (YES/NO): NO